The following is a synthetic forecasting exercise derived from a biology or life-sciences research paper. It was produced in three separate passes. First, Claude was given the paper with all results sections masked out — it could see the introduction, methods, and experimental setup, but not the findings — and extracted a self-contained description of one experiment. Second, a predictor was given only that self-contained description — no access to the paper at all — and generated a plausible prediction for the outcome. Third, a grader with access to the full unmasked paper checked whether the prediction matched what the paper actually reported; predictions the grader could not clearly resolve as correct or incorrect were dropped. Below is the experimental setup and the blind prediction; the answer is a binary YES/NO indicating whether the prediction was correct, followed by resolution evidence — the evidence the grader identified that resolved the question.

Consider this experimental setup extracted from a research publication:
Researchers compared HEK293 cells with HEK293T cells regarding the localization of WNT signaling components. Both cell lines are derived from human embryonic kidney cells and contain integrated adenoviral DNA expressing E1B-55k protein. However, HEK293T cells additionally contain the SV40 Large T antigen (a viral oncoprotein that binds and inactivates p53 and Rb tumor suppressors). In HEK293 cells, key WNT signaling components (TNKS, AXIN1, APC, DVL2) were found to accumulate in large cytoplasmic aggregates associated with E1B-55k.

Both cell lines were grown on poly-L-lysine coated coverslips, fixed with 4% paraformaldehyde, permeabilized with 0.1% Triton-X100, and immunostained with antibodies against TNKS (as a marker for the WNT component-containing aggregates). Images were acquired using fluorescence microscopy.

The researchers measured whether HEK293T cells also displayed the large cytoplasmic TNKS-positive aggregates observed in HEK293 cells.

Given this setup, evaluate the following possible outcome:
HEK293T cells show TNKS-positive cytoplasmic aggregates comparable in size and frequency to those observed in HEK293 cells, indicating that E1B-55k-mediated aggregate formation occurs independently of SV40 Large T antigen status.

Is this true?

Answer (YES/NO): YES